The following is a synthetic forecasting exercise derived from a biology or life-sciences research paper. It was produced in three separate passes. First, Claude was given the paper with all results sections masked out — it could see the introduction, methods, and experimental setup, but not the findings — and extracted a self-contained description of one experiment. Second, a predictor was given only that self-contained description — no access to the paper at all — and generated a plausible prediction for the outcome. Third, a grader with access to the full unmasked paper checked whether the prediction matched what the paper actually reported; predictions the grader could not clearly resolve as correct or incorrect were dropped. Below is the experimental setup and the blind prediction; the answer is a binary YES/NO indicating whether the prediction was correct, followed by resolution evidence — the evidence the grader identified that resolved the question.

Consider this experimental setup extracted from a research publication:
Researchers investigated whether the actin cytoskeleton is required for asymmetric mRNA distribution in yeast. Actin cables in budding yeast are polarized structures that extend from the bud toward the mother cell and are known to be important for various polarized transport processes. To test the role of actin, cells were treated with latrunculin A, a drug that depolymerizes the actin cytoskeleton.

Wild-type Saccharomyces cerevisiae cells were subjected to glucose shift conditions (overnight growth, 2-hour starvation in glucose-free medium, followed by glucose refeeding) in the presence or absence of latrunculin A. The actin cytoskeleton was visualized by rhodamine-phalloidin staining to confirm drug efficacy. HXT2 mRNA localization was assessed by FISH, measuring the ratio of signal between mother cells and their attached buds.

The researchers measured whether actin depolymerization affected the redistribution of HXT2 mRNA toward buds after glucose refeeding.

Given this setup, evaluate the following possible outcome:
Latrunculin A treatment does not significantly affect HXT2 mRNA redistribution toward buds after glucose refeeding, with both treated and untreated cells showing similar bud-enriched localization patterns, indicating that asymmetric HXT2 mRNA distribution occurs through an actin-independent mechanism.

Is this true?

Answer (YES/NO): NO